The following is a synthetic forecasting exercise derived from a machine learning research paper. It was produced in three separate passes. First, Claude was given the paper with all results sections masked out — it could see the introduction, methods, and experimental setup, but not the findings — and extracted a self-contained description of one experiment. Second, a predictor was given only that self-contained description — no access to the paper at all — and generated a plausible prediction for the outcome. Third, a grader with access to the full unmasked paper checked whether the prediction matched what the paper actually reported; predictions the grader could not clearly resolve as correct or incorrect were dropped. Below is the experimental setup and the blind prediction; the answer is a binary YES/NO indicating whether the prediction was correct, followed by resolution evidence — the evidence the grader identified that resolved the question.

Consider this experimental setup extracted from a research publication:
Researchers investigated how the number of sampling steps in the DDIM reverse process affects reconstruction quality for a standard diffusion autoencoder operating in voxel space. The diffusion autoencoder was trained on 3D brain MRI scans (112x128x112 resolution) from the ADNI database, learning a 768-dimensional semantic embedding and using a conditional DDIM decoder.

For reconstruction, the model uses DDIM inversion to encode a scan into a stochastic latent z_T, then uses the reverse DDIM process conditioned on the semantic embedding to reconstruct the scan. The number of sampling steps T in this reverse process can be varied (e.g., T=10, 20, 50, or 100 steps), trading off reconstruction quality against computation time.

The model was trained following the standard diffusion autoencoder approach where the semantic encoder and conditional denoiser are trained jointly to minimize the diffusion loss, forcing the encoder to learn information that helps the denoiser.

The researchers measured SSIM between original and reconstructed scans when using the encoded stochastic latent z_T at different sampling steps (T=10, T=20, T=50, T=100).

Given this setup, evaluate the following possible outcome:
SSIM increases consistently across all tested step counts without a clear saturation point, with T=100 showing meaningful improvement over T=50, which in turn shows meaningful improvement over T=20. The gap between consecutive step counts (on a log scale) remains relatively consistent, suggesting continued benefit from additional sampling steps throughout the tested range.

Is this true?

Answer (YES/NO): YES